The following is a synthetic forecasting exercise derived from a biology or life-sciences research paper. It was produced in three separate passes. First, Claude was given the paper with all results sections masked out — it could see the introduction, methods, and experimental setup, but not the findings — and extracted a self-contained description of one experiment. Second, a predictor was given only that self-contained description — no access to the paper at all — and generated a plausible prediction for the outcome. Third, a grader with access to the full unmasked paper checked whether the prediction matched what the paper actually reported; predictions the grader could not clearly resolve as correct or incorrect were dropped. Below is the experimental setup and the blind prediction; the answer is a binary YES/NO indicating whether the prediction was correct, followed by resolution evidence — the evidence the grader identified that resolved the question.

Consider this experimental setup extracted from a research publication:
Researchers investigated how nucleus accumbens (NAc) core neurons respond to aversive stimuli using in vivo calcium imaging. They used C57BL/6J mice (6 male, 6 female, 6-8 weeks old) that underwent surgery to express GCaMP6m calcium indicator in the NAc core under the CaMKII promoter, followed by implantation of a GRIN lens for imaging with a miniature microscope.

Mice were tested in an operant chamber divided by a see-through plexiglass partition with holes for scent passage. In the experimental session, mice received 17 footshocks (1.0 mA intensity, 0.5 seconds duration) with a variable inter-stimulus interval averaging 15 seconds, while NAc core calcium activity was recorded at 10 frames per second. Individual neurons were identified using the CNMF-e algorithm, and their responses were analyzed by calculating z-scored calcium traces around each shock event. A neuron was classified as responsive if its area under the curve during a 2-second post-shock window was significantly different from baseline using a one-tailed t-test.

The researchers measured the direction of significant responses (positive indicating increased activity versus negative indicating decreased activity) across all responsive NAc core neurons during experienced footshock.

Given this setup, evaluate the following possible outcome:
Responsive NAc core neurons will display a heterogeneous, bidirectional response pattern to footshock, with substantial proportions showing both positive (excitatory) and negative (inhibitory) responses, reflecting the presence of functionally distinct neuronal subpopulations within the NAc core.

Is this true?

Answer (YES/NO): NO